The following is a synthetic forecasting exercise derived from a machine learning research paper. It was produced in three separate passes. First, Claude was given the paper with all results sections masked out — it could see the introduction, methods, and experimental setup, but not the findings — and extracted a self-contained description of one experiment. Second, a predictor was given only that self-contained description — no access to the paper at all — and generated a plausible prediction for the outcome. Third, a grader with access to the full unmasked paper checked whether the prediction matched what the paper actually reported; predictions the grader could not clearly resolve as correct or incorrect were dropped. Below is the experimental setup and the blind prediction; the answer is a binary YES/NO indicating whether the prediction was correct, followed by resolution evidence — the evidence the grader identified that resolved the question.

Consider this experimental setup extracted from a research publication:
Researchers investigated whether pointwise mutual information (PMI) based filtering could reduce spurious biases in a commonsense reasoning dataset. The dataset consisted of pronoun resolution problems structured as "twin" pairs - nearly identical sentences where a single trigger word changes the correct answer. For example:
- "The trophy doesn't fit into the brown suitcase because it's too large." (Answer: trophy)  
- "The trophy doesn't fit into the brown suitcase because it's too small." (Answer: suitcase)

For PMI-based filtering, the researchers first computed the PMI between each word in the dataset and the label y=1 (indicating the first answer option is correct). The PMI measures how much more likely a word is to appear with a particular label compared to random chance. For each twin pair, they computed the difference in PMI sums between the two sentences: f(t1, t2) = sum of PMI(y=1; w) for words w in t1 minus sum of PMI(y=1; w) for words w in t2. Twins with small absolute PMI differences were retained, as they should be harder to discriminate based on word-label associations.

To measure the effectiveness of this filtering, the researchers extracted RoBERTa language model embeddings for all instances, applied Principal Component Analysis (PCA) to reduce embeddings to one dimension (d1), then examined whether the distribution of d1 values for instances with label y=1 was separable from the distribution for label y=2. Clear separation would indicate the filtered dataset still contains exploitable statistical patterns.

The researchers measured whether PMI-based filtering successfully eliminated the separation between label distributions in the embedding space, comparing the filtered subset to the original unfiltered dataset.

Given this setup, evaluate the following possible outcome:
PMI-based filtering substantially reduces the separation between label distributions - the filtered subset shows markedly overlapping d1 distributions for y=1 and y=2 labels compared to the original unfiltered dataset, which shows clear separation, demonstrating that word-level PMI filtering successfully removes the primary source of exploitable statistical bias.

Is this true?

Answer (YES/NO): NO